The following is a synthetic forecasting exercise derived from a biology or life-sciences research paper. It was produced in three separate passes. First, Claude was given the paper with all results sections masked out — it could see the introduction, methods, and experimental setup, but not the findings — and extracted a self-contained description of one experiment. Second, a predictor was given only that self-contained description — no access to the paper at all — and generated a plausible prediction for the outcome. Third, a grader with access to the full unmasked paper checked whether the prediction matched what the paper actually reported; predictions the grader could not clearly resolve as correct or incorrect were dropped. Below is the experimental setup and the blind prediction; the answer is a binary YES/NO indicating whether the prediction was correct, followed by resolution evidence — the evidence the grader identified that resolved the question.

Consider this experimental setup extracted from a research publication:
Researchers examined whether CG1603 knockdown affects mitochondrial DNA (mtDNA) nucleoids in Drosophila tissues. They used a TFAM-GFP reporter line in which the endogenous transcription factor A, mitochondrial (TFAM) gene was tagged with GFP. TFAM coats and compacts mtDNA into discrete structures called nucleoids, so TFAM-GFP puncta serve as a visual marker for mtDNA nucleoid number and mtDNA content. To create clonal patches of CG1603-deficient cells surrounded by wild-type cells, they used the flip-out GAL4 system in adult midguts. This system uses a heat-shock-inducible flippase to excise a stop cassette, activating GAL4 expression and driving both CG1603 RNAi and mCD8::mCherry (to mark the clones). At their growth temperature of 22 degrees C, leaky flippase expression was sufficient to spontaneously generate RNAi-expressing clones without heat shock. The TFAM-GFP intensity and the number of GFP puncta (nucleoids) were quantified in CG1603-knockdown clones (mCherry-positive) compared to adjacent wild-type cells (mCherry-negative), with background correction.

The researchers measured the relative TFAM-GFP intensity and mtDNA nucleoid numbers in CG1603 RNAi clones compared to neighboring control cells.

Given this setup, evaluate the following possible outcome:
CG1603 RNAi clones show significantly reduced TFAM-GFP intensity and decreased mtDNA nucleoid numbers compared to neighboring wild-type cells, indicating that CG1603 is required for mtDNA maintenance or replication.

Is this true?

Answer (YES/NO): YES